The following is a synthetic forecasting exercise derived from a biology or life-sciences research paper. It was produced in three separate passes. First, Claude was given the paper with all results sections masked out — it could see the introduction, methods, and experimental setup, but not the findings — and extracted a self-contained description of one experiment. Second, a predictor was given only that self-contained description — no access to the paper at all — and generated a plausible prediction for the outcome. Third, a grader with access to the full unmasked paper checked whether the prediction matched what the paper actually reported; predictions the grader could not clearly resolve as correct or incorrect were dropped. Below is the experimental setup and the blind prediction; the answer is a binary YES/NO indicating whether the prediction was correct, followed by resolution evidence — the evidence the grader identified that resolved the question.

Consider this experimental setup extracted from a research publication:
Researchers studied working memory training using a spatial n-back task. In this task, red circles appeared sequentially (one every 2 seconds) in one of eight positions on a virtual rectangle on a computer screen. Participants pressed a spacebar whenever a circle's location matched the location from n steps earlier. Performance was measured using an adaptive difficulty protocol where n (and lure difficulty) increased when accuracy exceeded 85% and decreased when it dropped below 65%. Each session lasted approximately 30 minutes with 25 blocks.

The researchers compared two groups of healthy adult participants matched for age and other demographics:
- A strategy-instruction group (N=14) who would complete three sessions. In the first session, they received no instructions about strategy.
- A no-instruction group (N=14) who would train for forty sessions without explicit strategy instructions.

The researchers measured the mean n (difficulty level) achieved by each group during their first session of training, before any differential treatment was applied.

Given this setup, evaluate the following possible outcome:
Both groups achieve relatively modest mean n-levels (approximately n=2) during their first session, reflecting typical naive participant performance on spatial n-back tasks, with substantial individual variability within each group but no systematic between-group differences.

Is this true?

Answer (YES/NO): NO